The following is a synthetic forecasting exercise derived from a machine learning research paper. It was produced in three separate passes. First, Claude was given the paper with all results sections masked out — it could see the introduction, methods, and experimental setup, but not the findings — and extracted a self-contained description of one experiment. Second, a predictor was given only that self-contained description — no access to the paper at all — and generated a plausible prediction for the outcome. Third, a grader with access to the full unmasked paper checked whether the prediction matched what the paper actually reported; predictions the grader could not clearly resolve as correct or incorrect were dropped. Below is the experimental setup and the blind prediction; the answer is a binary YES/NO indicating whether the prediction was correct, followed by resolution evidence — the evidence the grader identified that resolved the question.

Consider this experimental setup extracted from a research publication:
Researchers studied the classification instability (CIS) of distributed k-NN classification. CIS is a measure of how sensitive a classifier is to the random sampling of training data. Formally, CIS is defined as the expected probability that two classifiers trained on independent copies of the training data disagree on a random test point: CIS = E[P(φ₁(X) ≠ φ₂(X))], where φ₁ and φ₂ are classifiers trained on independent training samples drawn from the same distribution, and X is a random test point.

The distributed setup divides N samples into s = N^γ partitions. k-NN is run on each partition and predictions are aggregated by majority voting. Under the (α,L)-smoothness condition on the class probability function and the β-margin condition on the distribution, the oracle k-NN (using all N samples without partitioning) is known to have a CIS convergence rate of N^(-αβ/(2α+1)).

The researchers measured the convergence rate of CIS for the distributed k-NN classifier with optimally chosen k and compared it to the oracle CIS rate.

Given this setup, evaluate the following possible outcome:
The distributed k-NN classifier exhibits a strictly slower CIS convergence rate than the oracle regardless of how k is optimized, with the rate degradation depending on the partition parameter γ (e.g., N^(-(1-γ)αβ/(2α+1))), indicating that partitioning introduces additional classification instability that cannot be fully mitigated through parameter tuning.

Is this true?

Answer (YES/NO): NO